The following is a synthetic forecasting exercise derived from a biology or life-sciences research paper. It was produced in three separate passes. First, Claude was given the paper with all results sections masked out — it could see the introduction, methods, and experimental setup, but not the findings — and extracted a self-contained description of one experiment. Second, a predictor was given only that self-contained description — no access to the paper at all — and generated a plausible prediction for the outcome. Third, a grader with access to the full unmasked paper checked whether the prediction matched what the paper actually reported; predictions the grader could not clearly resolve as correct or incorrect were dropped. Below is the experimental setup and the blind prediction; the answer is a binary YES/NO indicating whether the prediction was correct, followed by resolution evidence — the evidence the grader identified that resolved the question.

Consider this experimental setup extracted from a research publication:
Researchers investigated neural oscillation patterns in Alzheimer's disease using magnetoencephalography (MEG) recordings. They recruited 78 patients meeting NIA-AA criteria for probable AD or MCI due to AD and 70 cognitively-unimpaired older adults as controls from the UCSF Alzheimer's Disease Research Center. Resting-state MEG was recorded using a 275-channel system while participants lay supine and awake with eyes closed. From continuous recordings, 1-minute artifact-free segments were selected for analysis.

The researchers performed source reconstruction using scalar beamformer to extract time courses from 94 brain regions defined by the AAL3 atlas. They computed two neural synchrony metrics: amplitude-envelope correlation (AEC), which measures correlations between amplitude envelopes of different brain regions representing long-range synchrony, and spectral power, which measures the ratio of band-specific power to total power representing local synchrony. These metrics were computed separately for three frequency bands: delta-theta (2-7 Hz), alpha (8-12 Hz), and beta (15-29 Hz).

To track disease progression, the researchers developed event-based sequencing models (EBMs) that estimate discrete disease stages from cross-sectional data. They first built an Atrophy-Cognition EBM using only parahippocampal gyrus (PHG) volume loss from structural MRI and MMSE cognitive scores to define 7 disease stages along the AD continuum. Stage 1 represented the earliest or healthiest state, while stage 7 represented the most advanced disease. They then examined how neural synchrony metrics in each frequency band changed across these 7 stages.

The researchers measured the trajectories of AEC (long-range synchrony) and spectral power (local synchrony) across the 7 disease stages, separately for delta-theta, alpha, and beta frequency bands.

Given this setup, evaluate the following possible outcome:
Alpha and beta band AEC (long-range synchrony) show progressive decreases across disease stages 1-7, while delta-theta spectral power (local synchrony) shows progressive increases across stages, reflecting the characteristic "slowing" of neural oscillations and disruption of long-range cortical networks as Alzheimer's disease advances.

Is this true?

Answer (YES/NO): YES